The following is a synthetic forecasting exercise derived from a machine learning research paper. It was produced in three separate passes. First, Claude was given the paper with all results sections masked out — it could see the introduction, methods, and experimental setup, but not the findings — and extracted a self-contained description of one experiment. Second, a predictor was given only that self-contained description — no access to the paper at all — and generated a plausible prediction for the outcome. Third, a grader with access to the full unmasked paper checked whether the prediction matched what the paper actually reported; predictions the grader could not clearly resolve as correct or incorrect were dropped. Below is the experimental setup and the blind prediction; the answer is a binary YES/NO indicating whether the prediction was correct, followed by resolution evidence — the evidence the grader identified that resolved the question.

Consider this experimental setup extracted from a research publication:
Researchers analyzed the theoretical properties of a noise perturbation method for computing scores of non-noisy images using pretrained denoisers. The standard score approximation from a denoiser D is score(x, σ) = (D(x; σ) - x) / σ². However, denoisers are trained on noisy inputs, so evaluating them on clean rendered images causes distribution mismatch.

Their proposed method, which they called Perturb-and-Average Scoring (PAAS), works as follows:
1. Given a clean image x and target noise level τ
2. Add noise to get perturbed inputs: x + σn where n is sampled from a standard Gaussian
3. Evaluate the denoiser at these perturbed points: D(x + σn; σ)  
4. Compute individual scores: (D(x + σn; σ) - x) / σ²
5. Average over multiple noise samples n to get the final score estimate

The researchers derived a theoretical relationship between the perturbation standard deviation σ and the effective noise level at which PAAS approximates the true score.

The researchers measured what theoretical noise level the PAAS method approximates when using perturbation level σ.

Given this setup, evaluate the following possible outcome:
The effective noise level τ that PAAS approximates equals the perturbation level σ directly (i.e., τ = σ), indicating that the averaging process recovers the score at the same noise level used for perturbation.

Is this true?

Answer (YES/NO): NO